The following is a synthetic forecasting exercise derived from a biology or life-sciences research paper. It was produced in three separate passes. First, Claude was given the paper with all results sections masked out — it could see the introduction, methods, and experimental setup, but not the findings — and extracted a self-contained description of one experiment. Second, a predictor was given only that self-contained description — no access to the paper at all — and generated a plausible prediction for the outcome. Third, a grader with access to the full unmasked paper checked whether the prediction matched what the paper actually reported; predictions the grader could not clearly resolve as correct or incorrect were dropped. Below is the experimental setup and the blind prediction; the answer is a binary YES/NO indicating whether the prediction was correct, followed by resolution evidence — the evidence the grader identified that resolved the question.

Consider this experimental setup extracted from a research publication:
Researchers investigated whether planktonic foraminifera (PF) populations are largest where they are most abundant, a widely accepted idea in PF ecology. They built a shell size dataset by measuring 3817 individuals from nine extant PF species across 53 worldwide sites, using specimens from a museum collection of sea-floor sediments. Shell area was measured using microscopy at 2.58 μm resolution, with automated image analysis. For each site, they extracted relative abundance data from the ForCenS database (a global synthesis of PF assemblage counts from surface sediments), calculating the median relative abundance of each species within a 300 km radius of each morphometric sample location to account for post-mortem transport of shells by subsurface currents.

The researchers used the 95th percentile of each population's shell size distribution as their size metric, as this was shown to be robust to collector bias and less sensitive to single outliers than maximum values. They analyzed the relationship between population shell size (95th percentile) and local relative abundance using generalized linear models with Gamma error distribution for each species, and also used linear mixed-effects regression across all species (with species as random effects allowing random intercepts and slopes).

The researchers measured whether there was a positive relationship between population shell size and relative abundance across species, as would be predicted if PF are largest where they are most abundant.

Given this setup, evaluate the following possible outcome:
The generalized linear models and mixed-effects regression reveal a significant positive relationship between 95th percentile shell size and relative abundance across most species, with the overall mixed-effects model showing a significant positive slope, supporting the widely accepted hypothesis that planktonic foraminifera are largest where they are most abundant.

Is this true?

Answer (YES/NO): NO